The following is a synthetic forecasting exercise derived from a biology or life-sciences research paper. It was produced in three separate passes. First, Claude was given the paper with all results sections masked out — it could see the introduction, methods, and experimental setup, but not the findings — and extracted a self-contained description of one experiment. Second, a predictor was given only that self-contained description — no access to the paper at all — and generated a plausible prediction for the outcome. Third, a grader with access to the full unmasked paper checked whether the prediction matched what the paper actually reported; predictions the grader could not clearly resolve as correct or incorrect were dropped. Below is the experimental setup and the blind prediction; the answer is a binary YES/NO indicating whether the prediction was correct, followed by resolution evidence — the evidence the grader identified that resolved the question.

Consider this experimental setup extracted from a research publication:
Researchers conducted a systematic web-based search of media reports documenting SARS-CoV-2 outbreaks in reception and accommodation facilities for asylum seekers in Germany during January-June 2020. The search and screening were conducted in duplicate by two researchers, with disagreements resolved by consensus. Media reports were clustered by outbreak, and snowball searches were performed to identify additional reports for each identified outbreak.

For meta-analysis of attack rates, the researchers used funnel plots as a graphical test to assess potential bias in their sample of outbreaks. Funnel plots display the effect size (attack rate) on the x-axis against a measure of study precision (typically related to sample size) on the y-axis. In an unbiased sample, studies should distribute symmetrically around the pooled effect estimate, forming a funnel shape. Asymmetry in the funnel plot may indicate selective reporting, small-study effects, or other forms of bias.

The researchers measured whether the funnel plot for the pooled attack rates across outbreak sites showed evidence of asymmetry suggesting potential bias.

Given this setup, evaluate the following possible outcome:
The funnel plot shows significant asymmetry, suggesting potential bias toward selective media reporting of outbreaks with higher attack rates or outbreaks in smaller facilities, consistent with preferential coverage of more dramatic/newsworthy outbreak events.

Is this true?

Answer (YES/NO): YES